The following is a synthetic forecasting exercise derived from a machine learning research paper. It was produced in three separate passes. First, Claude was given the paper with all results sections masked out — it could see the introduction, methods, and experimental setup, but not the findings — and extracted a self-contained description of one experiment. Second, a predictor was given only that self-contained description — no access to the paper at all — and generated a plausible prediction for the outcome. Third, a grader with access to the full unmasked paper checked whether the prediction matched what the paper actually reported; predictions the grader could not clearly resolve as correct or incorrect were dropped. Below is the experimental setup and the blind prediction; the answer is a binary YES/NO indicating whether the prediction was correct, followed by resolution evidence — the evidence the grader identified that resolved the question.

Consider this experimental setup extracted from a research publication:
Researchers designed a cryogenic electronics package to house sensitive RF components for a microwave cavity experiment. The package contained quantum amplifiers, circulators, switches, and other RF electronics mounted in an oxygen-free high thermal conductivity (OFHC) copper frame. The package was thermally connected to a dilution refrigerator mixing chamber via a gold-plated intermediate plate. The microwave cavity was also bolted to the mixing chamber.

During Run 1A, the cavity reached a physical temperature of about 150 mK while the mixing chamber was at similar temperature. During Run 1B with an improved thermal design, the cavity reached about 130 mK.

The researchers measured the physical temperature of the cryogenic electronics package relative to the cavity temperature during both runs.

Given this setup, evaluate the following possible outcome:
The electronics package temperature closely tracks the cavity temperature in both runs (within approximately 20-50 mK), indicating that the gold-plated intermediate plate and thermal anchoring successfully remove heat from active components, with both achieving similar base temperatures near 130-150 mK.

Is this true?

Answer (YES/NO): NO